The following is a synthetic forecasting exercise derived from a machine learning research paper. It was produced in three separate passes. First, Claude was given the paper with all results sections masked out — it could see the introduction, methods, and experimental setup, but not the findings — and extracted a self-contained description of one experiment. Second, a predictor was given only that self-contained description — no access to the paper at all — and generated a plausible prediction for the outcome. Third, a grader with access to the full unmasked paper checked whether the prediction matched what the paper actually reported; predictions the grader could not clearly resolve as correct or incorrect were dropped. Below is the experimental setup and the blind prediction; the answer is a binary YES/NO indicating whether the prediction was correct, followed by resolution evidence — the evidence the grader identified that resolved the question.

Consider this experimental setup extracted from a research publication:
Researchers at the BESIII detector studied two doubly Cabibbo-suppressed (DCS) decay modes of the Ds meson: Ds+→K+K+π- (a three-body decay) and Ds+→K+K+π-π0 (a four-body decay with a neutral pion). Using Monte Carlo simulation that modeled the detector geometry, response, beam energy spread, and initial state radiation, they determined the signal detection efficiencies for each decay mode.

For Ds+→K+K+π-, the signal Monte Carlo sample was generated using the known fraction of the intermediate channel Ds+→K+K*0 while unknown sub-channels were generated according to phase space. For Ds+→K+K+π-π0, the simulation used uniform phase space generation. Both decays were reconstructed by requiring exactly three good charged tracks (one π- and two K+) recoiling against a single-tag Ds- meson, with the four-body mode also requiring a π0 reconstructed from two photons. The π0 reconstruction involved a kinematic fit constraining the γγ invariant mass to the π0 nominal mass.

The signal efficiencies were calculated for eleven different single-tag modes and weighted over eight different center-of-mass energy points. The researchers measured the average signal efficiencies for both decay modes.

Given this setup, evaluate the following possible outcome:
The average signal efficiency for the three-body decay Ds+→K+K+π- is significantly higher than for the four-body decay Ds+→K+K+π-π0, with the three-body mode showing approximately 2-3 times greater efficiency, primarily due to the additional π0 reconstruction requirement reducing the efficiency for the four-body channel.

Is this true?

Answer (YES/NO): NO